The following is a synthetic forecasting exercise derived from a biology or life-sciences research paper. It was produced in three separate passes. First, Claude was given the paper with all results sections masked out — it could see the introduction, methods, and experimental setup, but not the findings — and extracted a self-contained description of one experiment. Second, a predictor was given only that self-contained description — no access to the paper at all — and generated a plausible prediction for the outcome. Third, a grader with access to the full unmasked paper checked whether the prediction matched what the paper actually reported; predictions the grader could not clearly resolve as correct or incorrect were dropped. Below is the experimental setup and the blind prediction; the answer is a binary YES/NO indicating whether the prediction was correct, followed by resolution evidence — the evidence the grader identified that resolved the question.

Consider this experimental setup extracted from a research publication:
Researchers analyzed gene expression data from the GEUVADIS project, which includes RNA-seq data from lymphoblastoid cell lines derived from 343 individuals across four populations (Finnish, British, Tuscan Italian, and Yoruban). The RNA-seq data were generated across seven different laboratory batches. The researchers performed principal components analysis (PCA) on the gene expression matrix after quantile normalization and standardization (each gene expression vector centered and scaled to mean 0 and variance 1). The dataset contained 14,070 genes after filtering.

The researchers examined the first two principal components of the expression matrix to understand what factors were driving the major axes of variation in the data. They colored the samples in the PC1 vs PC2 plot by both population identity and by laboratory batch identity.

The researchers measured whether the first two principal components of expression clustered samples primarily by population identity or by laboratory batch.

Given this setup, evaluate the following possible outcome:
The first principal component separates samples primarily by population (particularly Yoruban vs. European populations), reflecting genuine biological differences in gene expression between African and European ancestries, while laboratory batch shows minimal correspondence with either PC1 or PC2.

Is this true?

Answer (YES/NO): NO